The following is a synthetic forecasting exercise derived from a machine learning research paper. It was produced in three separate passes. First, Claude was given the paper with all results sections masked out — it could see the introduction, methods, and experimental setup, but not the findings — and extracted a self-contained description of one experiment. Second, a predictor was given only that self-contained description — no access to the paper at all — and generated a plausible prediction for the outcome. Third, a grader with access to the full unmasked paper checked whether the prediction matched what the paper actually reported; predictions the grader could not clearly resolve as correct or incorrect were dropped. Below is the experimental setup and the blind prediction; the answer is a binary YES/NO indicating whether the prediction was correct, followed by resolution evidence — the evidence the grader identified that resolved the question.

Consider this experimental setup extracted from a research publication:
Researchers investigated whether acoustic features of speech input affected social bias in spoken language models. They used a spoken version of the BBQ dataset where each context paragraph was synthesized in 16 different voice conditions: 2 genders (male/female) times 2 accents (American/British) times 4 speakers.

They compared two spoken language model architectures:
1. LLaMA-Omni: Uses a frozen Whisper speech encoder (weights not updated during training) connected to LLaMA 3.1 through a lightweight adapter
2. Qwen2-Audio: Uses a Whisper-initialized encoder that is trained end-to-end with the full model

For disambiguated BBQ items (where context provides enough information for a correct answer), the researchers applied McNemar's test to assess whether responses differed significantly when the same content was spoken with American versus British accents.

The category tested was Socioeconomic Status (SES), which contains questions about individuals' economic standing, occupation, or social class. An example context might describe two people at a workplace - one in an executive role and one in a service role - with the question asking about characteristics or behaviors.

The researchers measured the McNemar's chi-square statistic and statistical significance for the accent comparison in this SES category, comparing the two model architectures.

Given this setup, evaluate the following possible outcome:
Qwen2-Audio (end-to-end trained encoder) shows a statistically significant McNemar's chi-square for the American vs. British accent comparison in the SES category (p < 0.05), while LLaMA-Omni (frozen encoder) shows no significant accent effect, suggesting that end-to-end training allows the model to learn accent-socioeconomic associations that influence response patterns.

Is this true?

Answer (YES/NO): NO